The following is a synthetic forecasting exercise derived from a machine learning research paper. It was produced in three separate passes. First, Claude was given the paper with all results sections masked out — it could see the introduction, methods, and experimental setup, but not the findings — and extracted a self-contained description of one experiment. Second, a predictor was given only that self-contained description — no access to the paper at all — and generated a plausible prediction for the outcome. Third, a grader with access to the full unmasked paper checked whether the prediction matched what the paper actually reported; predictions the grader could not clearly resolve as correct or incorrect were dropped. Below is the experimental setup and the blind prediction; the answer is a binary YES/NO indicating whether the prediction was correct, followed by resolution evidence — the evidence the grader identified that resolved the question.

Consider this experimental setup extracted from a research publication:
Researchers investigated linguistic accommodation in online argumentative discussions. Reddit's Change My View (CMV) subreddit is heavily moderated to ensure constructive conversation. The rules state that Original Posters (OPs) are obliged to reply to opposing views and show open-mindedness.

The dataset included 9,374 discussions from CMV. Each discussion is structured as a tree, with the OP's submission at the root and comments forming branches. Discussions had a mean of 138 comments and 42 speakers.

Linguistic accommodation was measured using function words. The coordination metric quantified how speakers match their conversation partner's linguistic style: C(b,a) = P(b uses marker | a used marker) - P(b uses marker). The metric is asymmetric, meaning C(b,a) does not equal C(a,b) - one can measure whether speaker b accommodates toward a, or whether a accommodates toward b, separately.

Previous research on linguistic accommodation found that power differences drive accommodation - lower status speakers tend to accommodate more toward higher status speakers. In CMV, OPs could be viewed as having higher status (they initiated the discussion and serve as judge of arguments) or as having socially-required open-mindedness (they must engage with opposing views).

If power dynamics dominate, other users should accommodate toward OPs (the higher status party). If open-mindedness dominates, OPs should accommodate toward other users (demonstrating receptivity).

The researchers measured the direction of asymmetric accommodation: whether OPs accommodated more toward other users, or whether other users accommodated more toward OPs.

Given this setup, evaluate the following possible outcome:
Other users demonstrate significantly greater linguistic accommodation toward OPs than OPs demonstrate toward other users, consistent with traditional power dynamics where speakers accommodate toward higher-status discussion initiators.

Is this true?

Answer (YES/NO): NO